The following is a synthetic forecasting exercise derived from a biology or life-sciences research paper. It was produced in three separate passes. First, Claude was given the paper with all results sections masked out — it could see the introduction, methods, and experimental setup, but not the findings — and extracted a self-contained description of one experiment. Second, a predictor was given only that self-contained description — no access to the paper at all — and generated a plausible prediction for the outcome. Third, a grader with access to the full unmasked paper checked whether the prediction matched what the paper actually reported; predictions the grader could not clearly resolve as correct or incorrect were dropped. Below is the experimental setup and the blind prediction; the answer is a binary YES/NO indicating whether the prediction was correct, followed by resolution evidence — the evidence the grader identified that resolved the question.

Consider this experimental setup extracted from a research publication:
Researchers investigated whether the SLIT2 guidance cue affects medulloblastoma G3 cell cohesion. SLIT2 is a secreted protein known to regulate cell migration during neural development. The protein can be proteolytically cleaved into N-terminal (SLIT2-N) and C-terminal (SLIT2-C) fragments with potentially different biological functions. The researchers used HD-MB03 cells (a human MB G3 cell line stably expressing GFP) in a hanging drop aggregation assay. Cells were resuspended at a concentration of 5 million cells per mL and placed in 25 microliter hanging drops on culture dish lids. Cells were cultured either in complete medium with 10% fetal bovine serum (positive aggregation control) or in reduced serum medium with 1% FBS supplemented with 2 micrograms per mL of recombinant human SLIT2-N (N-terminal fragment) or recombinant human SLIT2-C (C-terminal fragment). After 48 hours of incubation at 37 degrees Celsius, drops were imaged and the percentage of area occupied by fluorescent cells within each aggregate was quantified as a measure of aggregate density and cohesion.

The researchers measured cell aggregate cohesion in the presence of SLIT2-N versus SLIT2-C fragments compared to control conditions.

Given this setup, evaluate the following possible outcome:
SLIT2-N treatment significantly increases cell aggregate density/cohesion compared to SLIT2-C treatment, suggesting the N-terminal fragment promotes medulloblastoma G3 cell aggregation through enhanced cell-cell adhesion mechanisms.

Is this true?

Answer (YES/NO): NO